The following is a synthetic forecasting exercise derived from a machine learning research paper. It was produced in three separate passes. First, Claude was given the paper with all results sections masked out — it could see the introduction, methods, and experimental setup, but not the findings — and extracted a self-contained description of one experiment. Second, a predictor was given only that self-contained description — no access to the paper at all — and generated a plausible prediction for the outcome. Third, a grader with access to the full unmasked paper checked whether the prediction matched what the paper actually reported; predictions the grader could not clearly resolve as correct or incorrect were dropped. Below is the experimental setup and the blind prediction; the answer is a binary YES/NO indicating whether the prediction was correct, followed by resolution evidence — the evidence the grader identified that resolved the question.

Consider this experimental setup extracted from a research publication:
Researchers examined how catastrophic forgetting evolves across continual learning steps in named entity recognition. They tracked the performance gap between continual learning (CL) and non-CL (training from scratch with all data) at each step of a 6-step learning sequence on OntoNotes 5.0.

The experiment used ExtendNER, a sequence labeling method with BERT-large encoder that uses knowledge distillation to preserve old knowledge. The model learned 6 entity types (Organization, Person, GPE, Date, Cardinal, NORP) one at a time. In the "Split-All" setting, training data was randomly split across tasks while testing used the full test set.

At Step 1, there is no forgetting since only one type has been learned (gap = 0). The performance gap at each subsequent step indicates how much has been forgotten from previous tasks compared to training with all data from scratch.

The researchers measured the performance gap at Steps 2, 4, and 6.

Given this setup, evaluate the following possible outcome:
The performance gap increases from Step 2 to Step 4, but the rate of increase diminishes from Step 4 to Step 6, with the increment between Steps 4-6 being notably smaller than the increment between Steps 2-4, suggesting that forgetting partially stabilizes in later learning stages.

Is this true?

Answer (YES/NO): YES